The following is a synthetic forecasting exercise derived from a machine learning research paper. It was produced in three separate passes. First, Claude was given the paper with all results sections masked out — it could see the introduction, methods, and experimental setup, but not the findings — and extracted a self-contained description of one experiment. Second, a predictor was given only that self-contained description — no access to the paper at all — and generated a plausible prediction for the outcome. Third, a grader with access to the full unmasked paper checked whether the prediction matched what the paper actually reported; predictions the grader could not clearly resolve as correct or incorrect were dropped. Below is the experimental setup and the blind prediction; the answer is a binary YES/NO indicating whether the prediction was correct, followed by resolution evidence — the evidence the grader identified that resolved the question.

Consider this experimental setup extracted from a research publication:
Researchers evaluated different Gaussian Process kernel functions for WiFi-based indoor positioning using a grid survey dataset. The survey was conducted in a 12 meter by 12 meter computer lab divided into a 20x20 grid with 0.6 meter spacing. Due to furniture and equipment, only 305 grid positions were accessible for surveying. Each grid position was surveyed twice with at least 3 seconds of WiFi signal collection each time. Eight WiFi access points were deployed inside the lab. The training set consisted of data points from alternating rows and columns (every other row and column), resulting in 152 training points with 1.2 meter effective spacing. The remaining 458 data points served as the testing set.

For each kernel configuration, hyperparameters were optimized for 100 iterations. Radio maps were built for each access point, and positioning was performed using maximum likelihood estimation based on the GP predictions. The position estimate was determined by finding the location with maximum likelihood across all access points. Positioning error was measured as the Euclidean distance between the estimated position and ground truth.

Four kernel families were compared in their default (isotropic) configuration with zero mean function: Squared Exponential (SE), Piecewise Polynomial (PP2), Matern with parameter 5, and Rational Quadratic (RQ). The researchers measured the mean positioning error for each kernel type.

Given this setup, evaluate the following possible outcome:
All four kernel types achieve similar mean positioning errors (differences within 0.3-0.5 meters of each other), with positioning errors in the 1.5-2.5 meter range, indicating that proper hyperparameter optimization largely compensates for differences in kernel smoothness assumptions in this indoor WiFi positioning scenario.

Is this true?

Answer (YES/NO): NO